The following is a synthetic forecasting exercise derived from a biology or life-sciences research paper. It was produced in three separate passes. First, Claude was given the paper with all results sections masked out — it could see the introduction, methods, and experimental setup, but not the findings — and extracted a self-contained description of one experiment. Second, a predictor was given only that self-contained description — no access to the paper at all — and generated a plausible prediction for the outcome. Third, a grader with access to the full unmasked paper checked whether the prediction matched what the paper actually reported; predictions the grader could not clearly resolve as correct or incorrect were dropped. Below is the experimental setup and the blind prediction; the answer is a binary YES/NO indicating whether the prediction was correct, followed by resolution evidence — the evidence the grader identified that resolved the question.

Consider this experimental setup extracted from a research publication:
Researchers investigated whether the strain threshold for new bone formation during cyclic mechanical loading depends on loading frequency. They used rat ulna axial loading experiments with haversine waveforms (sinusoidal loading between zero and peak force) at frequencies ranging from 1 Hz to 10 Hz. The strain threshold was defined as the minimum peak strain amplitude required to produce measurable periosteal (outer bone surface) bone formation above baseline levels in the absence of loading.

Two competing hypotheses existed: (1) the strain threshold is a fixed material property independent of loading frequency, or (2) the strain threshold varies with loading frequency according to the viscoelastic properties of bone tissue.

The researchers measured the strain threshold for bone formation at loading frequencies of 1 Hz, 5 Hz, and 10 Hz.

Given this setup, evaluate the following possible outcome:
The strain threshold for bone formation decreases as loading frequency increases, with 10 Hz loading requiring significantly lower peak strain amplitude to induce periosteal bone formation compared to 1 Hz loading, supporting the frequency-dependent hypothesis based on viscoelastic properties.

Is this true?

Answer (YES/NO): YES